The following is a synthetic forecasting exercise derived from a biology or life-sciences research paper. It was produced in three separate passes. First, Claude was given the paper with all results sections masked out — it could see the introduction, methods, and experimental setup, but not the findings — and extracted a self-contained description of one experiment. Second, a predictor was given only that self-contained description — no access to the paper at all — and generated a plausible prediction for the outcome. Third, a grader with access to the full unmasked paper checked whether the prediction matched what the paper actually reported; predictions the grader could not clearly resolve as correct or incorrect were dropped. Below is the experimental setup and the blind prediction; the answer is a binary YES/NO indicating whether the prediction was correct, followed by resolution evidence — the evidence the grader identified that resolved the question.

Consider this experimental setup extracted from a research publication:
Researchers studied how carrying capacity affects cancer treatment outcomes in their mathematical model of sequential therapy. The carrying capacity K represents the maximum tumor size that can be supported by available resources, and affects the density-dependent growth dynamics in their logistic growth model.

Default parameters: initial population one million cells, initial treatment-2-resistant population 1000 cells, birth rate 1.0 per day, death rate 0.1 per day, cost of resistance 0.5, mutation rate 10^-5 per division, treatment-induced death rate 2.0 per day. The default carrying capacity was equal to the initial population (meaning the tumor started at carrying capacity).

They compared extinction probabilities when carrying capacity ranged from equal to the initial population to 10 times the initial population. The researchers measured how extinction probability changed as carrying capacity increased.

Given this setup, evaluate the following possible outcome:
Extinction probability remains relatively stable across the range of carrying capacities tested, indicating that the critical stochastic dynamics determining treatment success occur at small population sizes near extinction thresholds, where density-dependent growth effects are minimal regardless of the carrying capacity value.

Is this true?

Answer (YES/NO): YES